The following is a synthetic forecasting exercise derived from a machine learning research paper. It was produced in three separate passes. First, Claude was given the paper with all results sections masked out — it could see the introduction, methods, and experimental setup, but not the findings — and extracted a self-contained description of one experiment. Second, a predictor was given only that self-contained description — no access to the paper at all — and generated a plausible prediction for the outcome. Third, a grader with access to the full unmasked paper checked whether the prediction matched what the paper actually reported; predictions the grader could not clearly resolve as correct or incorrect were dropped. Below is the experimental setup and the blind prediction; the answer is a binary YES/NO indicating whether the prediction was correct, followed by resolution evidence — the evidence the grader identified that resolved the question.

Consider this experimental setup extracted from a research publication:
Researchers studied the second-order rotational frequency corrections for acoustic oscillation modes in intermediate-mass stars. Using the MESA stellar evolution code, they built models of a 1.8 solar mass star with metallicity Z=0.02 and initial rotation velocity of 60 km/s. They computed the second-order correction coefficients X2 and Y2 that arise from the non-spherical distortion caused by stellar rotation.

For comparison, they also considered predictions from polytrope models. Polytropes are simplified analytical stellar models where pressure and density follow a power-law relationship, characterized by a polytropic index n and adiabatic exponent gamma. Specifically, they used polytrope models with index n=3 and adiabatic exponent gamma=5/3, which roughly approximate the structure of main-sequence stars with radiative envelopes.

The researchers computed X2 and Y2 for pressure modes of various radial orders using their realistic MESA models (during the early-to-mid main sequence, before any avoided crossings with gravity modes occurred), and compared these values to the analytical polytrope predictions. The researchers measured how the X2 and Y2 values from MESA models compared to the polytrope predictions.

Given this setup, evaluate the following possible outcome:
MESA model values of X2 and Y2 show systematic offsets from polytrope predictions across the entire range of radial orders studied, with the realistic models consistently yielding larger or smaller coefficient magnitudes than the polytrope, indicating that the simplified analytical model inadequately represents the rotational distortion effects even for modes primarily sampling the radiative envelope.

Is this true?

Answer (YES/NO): NO